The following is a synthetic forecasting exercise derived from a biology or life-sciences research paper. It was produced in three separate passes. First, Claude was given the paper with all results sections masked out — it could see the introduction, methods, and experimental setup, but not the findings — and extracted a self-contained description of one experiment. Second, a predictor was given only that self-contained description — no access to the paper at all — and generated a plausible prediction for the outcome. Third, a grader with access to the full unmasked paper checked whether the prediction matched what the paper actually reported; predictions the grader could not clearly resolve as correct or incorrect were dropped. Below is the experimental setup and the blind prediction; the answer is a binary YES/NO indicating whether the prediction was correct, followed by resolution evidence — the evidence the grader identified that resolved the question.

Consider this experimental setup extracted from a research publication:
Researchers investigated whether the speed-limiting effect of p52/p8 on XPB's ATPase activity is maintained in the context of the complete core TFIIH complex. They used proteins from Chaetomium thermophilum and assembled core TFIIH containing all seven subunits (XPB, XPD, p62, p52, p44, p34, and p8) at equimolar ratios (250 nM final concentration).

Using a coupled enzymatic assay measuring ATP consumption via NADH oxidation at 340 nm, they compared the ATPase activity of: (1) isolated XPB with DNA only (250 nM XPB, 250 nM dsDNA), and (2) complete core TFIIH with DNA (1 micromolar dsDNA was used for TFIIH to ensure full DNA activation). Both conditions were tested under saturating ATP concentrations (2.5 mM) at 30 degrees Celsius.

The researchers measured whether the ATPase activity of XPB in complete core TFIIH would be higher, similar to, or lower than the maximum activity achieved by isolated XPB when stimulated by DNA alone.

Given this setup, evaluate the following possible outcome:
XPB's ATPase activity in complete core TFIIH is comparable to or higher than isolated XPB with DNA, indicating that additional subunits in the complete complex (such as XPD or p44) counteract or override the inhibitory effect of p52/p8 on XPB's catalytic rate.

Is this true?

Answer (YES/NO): NO